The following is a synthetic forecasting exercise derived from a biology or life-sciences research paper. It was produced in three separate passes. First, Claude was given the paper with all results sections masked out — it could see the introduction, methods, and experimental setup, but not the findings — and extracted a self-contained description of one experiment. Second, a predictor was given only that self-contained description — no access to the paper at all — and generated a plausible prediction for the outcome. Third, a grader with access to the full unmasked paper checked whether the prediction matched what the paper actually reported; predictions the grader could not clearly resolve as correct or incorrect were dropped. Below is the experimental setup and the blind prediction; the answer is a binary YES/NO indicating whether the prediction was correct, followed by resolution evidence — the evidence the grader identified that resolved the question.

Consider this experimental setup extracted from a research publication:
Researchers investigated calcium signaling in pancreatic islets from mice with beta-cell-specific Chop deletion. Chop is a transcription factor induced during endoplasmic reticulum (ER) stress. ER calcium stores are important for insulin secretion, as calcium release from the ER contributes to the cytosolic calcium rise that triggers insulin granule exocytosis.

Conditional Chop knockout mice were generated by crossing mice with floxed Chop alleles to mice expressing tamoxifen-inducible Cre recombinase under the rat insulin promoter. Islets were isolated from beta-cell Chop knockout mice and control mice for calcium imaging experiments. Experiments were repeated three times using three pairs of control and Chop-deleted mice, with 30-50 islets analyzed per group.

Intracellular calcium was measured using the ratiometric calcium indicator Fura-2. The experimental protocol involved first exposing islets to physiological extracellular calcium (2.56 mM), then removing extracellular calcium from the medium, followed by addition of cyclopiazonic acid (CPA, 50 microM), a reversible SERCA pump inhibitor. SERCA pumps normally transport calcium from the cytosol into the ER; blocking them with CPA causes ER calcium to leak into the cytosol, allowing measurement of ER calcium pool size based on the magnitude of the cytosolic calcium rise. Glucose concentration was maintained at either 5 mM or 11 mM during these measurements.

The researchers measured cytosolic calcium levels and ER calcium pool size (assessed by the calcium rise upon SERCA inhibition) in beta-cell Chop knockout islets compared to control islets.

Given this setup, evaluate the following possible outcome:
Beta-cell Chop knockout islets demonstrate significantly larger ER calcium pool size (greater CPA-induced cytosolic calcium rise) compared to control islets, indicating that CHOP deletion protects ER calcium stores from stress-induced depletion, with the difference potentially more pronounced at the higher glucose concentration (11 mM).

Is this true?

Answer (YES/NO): NO